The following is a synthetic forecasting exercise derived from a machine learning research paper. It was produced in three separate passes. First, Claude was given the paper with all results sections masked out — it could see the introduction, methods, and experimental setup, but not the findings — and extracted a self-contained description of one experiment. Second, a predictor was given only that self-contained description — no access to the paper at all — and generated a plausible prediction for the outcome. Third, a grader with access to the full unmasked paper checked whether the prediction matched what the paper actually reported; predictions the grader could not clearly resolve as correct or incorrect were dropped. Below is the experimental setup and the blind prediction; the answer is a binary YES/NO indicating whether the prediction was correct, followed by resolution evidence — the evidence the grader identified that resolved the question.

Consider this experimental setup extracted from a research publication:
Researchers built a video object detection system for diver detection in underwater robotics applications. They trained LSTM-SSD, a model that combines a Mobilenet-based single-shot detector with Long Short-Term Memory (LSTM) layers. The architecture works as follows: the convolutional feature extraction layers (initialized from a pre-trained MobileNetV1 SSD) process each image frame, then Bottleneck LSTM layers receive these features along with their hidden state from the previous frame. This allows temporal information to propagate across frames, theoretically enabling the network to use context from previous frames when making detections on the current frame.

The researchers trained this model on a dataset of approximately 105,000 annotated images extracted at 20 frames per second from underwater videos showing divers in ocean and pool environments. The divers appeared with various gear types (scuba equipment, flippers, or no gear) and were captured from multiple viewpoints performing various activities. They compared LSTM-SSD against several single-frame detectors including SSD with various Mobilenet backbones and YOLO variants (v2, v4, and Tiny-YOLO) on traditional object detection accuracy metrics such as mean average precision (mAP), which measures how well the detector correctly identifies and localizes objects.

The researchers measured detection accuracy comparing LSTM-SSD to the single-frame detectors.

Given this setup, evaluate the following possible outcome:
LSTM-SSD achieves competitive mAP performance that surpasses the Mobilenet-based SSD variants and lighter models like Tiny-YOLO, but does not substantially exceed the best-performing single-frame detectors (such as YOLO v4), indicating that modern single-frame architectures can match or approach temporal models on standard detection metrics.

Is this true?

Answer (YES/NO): NO